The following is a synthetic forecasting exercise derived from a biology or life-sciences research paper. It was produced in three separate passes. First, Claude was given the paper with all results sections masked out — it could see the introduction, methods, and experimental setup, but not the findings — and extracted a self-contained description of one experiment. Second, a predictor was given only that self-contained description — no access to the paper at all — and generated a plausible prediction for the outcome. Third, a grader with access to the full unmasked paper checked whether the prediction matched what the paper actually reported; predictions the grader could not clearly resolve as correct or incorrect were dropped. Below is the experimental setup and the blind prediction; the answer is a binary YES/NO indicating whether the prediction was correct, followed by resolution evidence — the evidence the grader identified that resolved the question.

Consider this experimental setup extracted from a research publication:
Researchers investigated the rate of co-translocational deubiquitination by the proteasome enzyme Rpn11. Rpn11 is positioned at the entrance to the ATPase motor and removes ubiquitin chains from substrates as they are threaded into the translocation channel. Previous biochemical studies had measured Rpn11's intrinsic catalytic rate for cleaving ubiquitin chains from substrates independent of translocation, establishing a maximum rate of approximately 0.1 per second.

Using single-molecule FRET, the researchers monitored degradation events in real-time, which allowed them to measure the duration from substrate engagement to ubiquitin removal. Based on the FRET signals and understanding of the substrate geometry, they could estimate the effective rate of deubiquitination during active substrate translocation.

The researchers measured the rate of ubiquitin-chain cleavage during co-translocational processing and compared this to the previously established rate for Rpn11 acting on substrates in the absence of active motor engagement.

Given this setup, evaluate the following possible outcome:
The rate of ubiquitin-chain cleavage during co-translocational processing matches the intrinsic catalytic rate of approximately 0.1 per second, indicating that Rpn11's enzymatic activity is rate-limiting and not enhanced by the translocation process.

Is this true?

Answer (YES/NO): NO